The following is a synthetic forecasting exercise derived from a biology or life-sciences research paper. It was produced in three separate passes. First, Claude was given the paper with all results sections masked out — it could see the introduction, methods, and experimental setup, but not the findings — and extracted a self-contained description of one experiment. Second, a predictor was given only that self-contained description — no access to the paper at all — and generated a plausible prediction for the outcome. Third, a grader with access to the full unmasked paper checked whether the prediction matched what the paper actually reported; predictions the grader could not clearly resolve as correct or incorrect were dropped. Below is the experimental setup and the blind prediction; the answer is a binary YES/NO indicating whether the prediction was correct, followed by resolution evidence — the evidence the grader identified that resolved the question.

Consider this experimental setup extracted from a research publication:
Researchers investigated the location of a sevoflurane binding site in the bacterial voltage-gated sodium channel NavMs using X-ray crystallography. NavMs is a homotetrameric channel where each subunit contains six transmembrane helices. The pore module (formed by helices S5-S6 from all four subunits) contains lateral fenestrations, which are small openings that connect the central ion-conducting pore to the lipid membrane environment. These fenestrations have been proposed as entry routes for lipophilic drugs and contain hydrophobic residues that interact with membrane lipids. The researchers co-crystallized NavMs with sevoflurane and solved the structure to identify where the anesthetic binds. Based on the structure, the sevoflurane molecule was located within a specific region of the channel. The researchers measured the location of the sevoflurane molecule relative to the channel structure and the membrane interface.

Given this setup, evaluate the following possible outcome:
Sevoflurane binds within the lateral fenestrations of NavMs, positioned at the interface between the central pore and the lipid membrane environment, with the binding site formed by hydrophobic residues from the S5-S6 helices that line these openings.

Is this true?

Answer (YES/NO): NO